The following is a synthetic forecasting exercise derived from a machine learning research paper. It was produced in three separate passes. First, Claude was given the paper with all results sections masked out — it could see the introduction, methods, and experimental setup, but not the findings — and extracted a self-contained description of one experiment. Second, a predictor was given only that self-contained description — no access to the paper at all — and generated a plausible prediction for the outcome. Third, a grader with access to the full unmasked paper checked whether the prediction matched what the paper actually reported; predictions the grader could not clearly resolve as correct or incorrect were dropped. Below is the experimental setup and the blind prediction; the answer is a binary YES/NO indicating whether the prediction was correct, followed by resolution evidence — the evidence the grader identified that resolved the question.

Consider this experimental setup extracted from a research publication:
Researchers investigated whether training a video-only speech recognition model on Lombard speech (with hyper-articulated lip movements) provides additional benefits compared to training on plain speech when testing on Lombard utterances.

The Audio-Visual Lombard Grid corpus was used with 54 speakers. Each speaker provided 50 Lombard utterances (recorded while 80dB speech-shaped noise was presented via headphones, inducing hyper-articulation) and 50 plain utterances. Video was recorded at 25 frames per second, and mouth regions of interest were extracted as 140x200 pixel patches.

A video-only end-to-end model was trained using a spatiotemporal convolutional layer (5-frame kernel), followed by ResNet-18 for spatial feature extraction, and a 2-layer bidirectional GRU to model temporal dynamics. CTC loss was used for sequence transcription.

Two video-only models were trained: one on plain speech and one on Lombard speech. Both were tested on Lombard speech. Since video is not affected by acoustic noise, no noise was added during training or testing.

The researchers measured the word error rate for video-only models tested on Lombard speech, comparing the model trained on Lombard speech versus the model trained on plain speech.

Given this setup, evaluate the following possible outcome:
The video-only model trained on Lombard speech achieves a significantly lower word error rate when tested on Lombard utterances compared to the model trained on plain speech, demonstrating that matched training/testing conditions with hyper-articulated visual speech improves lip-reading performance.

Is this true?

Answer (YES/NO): YES